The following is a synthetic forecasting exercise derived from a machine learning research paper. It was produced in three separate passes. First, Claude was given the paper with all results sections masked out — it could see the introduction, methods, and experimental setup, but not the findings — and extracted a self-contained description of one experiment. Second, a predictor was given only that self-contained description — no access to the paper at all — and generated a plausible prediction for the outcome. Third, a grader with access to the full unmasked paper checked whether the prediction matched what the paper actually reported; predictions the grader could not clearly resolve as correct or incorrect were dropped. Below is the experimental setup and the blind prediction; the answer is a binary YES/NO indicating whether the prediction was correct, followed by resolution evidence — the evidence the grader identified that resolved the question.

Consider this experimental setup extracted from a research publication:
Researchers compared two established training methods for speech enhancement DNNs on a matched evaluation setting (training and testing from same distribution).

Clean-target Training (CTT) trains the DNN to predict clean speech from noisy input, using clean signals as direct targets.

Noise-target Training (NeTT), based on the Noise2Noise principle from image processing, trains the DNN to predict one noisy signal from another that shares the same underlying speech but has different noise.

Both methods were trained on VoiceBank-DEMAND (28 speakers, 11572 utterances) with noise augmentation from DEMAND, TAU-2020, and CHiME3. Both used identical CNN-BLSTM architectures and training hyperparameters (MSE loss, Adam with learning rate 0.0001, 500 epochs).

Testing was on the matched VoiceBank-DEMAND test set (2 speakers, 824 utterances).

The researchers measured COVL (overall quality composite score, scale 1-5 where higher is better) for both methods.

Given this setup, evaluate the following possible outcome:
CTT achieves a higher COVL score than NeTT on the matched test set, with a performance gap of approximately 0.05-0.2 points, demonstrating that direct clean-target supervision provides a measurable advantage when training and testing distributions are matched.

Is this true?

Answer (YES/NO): YES